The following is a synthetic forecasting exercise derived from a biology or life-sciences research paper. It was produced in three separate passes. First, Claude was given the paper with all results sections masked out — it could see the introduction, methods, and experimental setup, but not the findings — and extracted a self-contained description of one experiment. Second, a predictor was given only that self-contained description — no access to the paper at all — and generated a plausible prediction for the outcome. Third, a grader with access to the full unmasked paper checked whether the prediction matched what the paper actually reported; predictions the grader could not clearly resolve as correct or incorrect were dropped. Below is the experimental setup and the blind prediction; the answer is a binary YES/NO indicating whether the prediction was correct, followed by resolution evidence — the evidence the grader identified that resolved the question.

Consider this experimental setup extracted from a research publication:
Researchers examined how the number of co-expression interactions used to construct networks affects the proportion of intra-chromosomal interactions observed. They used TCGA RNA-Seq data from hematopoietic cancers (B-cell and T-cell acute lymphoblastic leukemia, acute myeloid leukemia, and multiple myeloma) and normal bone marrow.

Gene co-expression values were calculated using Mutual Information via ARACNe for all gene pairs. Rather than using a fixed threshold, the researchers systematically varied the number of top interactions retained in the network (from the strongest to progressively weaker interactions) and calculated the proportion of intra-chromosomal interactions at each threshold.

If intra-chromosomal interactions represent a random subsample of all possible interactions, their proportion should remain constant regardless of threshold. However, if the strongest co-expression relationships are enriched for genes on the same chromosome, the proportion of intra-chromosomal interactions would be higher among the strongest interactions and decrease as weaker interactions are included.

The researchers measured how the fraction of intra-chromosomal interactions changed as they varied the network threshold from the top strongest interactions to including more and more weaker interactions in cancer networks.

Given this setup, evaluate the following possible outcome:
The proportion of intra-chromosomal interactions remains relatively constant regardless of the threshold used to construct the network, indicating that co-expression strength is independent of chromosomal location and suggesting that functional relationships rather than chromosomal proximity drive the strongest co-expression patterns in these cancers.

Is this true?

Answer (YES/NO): NO